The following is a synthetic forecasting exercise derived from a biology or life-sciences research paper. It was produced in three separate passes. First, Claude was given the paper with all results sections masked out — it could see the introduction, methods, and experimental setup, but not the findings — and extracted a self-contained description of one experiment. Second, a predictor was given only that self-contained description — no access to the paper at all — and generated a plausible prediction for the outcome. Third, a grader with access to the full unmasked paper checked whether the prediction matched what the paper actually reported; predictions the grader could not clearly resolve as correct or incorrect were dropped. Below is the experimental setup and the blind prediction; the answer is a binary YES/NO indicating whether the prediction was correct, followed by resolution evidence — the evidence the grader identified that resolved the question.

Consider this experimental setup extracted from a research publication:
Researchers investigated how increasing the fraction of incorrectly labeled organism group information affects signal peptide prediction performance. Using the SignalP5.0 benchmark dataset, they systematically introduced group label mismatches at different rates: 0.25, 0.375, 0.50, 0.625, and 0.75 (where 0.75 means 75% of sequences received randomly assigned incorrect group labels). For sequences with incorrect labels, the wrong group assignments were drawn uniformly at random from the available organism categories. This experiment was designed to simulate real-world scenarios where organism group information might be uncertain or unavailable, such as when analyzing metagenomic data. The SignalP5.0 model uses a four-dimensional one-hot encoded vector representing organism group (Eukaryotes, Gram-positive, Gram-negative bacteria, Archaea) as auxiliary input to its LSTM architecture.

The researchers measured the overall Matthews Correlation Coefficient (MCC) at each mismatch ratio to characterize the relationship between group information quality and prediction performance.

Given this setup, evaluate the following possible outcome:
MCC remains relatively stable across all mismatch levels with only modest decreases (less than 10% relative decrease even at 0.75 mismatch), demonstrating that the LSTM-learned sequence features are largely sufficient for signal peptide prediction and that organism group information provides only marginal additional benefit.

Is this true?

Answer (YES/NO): NO